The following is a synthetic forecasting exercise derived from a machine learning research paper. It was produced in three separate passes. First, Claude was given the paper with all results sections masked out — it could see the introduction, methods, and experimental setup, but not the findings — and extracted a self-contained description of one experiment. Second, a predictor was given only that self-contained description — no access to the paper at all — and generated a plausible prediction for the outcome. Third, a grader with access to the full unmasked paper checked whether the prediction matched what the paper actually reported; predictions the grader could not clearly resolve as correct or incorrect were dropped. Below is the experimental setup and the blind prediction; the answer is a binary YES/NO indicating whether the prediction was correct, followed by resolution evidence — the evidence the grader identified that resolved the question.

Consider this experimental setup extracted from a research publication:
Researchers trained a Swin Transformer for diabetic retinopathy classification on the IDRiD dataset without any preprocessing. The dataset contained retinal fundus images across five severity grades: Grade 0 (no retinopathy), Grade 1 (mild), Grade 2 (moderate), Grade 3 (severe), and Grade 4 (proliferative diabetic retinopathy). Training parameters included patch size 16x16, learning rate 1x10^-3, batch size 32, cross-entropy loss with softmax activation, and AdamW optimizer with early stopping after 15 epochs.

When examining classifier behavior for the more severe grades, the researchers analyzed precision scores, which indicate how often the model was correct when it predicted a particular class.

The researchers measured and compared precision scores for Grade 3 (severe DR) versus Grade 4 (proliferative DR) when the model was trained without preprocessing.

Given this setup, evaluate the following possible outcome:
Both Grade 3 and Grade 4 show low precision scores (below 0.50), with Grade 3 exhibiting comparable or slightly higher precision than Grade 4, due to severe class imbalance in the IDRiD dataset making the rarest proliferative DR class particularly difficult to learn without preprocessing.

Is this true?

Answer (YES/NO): NO